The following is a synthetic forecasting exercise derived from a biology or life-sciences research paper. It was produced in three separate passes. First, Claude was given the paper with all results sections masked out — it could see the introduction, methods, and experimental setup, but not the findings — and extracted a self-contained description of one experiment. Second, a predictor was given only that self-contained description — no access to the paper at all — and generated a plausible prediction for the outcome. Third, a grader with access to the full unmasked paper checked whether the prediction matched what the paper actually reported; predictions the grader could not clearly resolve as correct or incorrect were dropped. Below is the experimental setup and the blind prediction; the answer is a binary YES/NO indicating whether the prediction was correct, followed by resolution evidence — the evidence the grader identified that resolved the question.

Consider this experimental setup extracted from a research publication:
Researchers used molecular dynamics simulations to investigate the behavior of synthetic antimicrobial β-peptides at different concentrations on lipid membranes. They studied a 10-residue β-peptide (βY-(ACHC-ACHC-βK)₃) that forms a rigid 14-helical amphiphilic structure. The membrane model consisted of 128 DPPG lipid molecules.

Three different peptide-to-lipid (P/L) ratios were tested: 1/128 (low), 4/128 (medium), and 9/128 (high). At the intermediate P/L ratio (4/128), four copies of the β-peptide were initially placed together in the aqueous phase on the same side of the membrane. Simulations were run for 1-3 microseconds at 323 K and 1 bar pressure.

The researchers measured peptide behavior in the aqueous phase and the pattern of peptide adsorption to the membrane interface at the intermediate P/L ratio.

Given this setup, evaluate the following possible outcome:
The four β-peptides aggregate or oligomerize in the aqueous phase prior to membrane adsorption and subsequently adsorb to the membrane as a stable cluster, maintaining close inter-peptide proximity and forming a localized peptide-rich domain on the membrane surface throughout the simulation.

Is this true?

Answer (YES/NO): NO